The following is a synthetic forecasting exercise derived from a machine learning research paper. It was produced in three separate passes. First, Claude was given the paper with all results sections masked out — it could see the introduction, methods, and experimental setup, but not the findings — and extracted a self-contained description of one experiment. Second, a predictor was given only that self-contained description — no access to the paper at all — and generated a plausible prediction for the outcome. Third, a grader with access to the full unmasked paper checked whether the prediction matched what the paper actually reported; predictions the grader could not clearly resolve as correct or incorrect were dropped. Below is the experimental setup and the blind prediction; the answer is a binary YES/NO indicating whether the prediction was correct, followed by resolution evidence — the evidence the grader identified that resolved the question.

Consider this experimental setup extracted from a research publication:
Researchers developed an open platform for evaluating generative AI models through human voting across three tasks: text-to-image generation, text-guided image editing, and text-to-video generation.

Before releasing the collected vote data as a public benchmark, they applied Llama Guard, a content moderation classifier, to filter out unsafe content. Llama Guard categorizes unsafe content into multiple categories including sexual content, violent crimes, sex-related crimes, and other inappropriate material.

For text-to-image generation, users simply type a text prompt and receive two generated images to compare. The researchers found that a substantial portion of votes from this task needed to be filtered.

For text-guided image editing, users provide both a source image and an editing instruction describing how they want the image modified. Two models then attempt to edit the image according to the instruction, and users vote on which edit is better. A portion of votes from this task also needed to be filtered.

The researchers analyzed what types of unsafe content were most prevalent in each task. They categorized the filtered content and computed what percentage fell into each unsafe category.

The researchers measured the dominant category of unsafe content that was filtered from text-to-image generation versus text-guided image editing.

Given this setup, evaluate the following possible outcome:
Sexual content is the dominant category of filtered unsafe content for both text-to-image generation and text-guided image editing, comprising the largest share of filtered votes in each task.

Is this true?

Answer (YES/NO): NO